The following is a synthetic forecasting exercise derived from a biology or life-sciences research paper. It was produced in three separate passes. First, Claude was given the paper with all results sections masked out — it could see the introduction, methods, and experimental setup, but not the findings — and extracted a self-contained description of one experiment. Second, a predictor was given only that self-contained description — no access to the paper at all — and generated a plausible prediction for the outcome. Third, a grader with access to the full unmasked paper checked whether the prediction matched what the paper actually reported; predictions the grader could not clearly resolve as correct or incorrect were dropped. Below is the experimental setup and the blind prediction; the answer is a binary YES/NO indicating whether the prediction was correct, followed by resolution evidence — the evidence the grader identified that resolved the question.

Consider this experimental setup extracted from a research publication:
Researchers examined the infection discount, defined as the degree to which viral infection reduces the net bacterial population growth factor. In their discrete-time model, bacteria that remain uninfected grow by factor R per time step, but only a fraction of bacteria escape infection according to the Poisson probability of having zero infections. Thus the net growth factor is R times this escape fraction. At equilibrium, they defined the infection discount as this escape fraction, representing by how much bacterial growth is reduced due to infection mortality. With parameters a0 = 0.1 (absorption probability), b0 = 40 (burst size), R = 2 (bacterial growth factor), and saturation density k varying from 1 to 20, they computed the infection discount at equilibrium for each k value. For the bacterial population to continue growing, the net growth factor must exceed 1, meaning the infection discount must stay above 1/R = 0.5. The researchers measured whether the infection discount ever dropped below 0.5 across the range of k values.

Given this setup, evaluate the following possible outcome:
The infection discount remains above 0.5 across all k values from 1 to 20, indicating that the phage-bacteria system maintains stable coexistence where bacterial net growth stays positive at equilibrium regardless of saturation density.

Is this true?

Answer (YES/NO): NO